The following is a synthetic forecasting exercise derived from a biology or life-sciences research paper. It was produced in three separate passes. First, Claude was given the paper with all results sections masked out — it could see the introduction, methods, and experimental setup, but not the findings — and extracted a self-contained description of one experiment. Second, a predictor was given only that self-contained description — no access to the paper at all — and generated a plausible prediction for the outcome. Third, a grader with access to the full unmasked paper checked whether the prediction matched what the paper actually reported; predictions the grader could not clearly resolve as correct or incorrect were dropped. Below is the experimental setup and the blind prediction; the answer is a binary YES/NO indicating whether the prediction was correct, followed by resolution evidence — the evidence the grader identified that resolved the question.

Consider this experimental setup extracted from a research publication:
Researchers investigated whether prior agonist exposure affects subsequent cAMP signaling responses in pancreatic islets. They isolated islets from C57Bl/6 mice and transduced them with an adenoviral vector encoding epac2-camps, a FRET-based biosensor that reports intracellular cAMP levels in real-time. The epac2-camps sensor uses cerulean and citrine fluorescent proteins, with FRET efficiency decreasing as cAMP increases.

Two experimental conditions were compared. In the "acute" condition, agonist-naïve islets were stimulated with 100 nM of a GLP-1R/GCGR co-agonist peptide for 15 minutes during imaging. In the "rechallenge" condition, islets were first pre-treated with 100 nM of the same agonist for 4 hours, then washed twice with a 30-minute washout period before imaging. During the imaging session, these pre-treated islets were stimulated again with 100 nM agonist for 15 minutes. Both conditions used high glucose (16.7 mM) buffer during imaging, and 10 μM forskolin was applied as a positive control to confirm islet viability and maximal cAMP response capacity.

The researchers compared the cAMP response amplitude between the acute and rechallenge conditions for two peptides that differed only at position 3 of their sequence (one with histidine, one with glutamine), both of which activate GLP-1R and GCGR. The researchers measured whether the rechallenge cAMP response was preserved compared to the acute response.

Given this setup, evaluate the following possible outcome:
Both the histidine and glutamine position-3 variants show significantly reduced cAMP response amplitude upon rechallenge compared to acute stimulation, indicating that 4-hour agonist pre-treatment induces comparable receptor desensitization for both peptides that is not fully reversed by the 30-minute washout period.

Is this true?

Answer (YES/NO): NO